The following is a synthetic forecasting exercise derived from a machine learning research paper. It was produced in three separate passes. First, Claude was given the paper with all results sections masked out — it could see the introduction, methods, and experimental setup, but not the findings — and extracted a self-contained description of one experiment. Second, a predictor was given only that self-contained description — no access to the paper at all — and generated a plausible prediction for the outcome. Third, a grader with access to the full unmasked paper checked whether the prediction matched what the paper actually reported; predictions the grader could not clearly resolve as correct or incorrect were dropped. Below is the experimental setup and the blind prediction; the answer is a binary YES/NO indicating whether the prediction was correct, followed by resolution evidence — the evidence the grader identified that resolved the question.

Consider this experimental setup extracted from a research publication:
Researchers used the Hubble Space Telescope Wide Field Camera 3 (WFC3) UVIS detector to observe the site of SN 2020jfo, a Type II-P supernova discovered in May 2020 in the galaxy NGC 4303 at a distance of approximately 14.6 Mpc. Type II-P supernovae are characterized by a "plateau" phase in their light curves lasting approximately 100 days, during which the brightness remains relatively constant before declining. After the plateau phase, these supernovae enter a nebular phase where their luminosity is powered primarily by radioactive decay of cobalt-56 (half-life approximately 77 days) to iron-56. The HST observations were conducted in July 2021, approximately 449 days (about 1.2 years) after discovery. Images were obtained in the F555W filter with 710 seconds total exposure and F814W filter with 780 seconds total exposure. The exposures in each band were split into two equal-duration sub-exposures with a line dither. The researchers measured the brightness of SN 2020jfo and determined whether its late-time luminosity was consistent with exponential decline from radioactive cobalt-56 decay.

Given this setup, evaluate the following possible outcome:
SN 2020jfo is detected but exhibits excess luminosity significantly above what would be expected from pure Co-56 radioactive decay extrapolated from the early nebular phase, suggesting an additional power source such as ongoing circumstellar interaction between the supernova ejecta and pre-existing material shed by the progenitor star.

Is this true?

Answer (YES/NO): NO